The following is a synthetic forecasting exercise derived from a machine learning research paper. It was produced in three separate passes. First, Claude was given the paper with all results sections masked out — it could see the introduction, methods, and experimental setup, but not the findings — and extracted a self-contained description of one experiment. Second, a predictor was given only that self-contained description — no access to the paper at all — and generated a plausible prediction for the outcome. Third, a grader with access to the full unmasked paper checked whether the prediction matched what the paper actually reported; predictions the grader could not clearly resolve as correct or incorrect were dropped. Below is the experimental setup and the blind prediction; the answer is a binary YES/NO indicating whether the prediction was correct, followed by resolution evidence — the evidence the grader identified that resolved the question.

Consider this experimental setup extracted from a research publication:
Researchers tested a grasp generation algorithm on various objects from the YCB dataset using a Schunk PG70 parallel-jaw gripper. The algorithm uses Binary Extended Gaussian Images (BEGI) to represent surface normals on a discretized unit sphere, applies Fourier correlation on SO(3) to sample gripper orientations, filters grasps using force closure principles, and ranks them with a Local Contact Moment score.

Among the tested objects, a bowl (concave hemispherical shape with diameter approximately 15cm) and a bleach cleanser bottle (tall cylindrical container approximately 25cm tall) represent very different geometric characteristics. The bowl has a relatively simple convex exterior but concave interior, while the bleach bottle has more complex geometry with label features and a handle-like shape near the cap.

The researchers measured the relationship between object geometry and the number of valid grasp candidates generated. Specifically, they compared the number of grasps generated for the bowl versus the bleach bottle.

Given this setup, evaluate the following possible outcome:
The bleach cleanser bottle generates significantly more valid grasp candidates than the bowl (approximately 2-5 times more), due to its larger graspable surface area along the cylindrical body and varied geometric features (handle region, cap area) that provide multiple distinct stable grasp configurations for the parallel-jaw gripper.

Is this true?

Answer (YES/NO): NO